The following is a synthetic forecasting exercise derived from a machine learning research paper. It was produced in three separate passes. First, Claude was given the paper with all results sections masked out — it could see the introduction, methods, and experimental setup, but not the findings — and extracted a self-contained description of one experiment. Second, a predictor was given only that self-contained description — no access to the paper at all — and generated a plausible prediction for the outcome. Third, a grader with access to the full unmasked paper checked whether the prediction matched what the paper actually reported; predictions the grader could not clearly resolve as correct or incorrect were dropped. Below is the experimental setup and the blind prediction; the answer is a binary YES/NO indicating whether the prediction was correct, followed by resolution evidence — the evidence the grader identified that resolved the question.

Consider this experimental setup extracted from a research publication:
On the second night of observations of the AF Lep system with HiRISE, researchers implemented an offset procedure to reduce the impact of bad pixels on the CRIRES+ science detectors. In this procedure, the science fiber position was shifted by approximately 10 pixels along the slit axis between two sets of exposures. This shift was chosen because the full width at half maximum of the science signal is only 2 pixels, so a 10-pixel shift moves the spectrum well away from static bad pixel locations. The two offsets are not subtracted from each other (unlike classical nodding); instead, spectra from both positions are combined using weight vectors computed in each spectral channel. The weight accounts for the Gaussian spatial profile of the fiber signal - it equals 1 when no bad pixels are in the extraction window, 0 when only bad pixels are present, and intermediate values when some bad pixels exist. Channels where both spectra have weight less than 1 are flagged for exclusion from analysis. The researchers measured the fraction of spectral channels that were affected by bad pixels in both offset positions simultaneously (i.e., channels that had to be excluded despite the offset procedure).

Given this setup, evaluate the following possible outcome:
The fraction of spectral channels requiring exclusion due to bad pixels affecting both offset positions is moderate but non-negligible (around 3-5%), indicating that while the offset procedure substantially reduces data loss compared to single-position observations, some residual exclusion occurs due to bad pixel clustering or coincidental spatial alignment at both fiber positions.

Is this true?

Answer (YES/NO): NO